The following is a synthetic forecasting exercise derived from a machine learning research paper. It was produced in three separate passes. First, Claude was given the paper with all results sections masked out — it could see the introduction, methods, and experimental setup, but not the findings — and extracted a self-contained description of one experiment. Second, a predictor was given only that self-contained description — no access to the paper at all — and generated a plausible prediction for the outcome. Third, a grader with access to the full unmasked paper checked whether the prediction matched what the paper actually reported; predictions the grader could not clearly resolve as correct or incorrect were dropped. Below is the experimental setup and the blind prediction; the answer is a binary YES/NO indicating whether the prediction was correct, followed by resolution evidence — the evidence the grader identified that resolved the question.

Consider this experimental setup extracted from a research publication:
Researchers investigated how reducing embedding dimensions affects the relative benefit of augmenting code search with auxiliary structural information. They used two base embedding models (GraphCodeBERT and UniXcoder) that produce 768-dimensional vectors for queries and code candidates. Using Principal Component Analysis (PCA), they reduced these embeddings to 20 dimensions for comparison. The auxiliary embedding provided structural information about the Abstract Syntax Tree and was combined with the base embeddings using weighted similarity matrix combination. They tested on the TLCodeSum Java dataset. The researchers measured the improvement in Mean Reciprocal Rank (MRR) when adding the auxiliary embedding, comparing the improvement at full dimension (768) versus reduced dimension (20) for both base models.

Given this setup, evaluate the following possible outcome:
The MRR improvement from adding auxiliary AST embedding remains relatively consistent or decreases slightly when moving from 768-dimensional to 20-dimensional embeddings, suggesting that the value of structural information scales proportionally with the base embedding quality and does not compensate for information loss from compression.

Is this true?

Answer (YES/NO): NO